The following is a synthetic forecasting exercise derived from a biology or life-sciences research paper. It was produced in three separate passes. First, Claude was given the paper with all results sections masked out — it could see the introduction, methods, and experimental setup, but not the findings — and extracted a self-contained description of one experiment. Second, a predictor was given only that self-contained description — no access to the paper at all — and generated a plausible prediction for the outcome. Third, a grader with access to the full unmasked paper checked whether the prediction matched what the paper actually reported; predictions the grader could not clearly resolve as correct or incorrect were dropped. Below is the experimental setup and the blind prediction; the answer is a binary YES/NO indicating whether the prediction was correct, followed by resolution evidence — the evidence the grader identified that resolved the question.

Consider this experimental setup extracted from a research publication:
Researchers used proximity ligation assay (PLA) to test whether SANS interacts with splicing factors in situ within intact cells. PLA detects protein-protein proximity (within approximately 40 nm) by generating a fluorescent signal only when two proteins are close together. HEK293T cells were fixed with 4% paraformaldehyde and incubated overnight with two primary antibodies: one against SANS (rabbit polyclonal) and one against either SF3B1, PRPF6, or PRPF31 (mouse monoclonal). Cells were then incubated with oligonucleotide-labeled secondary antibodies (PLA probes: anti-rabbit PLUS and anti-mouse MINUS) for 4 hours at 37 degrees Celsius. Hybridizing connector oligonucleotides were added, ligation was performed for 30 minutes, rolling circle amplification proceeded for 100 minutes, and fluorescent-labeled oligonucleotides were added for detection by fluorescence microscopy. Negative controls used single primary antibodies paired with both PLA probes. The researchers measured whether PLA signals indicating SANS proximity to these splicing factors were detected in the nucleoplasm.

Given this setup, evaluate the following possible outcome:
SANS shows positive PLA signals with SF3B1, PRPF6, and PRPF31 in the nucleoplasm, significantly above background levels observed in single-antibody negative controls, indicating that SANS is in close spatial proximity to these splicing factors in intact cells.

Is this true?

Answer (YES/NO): YES